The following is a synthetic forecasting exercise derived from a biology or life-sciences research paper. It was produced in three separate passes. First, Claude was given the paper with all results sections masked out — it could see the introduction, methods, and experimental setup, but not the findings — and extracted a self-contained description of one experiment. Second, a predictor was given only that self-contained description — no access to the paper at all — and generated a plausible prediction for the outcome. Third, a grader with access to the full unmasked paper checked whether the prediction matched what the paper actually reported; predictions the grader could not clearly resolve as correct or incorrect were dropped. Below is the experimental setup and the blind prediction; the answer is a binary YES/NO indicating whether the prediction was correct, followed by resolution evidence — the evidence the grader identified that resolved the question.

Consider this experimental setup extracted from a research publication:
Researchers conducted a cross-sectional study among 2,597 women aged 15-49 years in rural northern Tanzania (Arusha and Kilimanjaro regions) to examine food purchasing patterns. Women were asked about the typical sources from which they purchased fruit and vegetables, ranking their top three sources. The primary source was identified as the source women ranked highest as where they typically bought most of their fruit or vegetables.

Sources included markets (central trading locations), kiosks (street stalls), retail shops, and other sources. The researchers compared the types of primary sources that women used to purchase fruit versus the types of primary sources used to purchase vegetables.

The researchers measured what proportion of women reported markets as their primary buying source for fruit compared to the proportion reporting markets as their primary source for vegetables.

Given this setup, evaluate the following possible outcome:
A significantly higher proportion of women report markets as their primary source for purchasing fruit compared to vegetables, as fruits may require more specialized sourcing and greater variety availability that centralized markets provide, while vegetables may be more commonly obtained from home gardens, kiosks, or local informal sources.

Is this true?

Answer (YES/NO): YES